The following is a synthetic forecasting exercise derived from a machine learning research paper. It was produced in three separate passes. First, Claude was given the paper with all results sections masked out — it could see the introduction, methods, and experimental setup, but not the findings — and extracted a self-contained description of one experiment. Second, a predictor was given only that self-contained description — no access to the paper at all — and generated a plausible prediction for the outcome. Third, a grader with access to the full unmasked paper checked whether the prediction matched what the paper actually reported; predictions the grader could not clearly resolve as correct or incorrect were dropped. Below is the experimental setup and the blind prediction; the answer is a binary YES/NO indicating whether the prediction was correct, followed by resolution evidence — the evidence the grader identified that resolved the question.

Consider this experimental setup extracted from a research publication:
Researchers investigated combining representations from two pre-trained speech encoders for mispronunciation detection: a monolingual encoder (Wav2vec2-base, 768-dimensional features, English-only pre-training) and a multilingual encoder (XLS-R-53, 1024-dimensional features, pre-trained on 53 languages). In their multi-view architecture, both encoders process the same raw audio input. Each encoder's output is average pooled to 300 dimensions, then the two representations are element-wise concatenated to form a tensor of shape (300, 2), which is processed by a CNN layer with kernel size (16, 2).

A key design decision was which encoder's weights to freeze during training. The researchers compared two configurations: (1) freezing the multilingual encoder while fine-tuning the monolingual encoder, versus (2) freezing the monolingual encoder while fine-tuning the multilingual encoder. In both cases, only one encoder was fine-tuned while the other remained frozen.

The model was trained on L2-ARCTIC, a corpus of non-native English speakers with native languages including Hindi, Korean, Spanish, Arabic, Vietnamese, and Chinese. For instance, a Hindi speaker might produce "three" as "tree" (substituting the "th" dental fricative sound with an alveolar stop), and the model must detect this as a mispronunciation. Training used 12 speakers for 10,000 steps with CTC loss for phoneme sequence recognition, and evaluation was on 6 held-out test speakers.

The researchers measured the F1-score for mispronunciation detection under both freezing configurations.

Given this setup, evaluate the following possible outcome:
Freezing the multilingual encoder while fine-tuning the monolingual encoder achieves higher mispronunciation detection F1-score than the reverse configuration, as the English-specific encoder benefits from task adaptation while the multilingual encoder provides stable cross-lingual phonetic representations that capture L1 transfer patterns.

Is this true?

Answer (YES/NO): NO